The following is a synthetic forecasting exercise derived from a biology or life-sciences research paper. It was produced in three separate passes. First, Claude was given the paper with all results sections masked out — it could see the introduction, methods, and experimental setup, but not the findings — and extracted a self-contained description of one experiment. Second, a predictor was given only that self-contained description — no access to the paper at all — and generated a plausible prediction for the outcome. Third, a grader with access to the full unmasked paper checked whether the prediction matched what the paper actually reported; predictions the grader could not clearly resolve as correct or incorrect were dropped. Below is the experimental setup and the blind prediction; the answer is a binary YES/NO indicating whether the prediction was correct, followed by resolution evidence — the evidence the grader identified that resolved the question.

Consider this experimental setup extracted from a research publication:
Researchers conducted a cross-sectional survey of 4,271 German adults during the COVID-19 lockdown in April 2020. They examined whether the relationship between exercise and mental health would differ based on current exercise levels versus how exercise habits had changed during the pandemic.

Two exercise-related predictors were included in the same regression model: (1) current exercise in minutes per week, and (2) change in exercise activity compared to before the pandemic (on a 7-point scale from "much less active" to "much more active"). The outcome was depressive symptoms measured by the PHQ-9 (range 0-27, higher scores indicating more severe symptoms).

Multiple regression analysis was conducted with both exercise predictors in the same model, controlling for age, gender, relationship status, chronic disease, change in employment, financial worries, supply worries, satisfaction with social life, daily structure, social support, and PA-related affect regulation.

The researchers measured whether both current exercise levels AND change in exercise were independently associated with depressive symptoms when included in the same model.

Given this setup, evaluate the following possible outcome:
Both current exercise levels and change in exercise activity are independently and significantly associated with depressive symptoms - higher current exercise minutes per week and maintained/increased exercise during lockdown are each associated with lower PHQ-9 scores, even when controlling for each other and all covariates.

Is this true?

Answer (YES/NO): NO